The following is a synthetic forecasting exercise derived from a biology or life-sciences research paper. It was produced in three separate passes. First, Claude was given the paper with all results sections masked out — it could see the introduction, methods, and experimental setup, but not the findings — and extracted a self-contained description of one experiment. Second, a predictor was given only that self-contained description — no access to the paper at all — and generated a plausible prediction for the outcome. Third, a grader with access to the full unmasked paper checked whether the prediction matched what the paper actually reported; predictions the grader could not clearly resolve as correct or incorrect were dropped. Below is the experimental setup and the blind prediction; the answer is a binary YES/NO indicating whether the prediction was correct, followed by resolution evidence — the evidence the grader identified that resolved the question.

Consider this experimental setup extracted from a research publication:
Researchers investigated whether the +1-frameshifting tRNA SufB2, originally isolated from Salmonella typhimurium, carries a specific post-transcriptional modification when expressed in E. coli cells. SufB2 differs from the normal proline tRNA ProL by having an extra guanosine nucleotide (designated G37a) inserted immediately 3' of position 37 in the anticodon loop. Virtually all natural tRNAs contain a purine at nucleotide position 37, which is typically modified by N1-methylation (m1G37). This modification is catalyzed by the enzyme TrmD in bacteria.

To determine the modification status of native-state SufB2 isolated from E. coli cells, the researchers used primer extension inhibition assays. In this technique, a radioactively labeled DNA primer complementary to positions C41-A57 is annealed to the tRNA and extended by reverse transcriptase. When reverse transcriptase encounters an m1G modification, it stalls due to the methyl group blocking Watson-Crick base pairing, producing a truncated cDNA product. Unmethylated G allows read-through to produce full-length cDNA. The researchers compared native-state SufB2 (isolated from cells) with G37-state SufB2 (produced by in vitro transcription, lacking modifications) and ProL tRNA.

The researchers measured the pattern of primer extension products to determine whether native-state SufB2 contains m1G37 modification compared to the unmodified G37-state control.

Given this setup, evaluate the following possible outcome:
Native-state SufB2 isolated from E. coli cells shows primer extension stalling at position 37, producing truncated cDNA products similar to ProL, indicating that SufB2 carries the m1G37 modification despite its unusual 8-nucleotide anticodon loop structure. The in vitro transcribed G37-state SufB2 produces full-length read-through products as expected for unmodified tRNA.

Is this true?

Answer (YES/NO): YES